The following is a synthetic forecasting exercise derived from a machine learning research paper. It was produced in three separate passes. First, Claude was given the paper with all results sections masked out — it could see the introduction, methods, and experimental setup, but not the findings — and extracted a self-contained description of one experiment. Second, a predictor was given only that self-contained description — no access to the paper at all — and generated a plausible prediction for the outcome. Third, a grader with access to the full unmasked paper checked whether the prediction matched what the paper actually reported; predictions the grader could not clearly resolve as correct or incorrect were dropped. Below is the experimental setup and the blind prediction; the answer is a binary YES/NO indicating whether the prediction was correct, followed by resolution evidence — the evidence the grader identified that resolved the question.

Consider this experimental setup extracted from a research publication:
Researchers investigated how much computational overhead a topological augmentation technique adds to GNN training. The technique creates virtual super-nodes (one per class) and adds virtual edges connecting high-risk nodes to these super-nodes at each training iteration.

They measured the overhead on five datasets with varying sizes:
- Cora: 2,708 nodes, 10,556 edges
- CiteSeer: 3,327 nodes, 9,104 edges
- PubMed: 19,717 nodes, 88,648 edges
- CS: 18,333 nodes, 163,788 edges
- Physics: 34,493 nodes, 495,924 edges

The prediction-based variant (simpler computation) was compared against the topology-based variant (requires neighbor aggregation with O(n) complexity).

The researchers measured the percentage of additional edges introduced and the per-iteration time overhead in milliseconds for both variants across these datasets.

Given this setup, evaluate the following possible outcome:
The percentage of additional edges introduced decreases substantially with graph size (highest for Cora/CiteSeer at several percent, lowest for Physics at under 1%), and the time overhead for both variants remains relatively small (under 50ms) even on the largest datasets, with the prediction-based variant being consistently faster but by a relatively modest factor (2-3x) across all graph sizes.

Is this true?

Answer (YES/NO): NO